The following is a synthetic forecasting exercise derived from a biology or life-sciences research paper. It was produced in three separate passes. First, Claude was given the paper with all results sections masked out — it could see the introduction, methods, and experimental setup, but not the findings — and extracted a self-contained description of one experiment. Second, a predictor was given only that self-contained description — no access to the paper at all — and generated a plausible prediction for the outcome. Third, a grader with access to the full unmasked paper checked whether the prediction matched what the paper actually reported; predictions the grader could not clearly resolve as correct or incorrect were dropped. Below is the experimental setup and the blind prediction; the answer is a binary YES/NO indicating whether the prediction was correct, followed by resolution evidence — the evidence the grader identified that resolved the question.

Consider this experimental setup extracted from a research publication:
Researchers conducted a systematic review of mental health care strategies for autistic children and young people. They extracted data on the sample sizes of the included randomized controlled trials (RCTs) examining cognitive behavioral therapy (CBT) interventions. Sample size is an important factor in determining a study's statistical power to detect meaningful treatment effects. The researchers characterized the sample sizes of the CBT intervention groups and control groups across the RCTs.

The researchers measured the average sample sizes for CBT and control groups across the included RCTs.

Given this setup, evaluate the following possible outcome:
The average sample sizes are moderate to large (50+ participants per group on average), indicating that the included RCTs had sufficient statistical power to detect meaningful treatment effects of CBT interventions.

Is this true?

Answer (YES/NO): NO